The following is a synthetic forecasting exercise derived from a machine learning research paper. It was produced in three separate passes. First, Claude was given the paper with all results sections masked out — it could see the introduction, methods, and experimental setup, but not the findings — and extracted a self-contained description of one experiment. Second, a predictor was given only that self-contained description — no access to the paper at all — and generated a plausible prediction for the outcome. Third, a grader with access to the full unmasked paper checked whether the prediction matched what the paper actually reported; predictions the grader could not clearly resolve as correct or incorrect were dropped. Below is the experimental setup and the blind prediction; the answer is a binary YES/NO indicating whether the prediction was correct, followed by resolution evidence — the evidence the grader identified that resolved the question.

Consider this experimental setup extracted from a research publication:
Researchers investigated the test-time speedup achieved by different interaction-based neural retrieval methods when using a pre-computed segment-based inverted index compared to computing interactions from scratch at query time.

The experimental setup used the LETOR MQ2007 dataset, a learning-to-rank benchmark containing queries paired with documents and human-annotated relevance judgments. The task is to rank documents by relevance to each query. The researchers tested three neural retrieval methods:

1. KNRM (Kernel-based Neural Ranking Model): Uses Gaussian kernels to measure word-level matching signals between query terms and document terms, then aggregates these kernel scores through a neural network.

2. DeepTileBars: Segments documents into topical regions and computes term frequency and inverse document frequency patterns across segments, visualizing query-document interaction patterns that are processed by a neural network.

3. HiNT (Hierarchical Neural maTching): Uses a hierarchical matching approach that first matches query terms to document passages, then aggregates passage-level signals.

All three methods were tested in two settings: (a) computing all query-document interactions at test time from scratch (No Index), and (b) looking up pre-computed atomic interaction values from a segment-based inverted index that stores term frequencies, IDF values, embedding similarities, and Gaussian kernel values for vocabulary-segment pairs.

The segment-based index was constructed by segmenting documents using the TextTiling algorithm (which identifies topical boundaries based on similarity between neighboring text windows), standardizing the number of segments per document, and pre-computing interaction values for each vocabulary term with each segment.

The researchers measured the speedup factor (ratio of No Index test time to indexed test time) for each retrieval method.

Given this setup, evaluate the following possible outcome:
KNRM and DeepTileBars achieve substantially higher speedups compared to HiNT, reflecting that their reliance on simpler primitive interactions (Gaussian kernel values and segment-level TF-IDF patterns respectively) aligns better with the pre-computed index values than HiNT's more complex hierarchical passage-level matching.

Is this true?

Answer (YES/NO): YES